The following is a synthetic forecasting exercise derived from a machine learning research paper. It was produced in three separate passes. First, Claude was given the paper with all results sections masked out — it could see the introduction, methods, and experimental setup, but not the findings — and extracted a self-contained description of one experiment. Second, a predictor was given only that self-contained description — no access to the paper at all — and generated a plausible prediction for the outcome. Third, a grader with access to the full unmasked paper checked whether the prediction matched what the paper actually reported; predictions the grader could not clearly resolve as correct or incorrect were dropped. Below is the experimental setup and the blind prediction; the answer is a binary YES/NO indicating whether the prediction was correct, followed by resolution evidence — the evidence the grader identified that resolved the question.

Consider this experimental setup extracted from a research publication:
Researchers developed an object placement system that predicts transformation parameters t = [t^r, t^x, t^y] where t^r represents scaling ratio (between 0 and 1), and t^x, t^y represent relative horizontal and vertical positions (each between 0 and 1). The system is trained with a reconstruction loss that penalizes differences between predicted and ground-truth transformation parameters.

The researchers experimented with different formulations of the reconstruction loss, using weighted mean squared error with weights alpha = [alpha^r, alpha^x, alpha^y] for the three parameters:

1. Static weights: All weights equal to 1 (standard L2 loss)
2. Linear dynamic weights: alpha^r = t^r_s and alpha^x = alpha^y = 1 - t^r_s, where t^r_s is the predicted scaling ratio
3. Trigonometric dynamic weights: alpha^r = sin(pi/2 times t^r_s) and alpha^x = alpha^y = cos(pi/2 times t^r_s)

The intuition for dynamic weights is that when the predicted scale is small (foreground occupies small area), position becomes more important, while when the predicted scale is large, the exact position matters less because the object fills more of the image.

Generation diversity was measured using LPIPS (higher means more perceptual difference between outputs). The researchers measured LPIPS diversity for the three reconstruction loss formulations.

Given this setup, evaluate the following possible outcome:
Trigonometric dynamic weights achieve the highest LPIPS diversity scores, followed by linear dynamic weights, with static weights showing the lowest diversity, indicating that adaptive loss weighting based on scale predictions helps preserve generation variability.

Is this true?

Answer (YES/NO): YES